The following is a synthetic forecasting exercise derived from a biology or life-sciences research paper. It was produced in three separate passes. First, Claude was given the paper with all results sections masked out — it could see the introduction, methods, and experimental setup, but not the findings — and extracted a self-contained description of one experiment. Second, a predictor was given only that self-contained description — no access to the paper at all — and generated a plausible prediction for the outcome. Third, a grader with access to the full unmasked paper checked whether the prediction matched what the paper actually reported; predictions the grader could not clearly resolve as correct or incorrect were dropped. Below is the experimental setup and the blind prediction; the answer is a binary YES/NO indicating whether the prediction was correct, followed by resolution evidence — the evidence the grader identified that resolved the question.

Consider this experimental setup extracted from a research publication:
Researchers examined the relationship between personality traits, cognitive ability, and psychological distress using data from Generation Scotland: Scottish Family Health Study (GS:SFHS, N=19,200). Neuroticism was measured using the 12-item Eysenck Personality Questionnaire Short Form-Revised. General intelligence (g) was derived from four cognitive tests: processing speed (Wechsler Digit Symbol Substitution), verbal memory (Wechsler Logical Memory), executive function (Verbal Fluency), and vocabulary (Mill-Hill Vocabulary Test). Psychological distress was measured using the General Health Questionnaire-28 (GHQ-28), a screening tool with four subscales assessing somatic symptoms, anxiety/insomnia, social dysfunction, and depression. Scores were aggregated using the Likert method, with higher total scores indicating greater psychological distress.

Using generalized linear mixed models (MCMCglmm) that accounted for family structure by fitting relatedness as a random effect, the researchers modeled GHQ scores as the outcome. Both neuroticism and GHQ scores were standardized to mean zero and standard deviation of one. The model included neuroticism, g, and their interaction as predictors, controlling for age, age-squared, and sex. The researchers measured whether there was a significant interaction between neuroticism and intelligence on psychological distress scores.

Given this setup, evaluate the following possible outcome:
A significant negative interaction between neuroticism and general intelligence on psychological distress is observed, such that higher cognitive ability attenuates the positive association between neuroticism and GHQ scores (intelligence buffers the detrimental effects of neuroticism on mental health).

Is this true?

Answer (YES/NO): YES